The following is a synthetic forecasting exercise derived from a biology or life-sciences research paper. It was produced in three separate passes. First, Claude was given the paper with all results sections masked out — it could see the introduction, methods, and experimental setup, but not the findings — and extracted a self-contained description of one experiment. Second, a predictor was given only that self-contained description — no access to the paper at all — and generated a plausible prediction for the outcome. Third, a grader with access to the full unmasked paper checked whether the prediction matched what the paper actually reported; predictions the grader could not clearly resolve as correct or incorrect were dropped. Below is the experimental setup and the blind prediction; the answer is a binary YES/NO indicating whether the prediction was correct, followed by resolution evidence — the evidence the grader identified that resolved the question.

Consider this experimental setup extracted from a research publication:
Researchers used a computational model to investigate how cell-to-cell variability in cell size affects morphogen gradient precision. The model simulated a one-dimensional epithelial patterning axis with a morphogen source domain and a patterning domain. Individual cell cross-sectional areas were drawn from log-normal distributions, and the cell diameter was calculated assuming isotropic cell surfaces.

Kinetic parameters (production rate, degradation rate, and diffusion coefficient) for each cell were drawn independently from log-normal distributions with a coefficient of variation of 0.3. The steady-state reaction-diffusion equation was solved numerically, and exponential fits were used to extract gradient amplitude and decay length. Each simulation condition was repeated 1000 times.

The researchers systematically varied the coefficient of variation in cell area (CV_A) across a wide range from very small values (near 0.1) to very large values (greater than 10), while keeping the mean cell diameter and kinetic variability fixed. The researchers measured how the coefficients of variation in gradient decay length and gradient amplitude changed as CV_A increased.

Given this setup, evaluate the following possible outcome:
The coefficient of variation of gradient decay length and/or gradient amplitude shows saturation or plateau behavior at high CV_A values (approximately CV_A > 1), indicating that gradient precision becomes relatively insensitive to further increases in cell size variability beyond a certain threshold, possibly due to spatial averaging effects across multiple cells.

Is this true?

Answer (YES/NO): NO